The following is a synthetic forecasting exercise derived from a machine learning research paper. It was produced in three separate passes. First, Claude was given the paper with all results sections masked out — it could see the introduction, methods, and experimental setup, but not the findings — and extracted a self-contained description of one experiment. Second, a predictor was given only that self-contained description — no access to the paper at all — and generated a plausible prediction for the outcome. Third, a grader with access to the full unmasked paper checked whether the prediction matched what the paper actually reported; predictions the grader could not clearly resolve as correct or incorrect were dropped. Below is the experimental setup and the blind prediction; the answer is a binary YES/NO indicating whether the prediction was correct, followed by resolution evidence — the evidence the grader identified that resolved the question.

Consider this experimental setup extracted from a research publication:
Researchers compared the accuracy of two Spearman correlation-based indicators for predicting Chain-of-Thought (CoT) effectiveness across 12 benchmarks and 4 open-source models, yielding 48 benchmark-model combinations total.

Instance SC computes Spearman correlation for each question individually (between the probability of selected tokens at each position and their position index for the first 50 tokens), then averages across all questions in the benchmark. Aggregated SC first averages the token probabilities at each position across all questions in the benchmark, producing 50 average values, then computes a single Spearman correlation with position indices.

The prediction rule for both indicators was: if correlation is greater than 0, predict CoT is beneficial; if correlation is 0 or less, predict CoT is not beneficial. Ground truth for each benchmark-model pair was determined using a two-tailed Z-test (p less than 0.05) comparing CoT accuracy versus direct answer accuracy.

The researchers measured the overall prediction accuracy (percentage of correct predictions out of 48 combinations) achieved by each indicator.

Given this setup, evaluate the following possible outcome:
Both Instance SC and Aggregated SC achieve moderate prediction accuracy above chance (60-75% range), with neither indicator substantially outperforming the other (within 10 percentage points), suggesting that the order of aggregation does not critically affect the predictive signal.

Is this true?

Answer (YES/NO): NO